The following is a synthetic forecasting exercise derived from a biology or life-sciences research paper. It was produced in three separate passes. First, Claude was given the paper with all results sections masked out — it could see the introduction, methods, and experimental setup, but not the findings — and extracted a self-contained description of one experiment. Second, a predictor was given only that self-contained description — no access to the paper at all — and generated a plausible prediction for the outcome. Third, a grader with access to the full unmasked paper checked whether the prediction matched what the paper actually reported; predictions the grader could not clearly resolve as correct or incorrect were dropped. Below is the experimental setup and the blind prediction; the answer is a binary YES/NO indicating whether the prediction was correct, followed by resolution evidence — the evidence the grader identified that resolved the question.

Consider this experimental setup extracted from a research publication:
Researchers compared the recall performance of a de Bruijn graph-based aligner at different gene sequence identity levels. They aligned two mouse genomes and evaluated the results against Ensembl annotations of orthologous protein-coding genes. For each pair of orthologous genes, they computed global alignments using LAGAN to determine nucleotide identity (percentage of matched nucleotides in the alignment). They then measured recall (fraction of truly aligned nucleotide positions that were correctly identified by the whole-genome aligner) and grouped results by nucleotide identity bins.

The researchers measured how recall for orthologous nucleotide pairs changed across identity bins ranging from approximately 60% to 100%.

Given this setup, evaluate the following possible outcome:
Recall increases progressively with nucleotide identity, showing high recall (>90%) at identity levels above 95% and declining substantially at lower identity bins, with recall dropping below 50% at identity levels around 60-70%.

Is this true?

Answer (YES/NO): NO